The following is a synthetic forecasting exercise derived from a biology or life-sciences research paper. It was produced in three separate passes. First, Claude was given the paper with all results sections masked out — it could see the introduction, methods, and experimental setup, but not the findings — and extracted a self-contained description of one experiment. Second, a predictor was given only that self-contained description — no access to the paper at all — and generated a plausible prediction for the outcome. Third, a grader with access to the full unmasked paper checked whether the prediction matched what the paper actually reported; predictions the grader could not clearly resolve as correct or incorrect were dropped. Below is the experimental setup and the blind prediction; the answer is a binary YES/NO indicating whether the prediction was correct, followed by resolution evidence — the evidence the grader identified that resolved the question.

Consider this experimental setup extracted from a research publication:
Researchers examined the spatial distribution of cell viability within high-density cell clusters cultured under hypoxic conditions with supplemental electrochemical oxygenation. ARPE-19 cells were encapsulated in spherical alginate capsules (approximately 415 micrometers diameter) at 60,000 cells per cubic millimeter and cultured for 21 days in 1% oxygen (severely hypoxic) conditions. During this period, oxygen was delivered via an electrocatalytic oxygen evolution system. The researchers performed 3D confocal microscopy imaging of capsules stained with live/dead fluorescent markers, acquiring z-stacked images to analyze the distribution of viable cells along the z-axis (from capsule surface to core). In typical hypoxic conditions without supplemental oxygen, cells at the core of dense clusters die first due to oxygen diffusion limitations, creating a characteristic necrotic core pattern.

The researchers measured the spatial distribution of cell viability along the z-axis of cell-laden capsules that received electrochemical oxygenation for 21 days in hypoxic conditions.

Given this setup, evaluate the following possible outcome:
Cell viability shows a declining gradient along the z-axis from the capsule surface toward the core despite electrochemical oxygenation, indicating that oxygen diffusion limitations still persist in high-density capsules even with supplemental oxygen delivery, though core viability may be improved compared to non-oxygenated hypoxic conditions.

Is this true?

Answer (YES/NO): NO